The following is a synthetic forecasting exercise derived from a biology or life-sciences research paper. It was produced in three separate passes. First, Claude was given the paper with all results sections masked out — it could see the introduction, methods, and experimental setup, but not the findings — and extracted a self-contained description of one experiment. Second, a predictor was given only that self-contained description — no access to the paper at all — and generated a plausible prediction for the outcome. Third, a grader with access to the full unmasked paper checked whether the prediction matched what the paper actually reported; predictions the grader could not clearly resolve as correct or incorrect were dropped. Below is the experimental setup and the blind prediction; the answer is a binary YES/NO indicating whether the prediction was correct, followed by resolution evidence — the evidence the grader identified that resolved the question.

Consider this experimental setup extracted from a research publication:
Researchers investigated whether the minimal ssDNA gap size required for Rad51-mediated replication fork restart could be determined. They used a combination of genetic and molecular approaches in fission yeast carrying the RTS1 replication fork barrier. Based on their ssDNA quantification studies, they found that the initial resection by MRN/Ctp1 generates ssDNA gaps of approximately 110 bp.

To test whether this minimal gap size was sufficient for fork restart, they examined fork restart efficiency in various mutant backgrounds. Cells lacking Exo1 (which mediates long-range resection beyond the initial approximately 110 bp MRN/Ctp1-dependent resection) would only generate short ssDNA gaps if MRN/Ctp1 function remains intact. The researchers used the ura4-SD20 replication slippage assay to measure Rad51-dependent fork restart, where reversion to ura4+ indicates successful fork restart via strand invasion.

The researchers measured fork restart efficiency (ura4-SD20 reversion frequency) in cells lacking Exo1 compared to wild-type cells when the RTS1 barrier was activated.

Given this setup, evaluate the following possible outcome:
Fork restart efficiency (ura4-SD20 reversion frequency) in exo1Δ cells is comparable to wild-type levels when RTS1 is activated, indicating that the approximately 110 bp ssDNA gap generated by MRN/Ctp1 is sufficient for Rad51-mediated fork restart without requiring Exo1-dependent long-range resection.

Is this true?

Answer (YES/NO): YES